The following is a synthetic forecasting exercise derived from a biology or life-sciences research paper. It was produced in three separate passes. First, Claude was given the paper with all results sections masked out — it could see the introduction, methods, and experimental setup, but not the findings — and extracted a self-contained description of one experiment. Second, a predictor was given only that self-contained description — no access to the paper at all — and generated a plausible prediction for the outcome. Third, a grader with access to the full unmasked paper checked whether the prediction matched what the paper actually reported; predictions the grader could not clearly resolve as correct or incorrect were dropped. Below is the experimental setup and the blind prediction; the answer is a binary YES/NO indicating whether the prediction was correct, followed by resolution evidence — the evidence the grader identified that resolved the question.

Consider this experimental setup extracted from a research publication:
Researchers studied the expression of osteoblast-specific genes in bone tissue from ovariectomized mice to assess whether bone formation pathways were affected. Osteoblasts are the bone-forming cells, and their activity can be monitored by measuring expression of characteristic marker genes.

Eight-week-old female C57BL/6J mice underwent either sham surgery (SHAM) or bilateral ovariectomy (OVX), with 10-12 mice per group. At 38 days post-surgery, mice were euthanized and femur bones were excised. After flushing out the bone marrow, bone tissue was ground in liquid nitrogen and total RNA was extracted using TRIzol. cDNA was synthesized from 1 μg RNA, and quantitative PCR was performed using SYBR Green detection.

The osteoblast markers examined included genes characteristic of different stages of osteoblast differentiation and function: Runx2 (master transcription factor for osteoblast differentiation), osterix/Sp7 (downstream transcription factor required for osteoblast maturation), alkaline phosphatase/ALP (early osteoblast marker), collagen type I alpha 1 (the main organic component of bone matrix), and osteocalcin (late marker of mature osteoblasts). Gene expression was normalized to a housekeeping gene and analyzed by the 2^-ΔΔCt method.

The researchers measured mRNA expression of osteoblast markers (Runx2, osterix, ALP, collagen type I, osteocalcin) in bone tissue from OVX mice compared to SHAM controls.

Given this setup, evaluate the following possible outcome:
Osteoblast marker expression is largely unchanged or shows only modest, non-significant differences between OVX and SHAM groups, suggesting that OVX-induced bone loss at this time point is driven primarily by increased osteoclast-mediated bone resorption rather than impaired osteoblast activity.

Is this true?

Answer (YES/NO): NO